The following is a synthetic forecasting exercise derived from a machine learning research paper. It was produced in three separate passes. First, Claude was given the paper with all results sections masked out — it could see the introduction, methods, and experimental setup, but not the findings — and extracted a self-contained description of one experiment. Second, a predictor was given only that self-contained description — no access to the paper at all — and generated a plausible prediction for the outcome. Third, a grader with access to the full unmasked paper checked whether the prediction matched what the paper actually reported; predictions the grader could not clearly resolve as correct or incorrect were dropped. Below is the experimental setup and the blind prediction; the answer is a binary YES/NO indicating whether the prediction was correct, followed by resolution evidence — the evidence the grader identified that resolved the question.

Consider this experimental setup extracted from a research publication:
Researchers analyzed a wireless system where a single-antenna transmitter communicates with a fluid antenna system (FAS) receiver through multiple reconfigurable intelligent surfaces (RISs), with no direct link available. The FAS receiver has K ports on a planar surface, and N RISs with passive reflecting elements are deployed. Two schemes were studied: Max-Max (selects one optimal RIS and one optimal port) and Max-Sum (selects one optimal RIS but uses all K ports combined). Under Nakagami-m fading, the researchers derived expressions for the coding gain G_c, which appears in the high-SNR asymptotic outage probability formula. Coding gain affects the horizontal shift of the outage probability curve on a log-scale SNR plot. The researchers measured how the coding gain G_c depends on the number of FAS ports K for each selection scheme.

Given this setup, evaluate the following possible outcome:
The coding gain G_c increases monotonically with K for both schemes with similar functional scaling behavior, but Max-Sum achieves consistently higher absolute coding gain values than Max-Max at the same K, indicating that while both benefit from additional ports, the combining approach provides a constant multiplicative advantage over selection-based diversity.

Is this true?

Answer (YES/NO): NO